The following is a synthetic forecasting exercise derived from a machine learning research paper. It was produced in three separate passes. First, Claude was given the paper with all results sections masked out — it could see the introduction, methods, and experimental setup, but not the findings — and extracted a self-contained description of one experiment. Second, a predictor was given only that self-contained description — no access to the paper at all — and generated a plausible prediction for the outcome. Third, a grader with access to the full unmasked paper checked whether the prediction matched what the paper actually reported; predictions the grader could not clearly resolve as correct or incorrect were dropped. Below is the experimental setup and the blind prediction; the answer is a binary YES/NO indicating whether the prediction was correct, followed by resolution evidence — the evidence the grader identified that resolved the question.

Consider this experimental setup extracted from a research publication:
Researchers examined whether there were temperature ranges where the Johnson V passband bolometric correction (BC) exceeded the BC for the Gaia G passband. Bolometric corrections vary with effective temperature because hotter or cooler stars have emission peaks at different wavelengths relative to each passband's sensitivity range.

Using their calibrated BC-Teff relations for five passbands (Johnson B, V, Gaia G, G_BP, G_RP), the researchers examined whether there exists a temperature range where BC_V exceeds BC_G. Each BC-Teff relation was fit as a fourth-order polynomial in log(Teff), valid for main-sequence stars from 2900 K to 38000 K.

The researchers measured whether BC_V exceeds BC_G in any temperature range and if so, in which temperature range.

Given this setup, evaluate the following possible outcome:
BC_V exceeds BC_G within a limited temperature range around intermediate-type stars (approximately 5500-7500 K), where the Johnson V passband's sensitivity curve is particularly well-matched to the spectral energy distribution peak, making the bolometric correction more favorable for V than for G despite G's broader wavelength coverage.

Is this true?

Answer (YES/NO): NO